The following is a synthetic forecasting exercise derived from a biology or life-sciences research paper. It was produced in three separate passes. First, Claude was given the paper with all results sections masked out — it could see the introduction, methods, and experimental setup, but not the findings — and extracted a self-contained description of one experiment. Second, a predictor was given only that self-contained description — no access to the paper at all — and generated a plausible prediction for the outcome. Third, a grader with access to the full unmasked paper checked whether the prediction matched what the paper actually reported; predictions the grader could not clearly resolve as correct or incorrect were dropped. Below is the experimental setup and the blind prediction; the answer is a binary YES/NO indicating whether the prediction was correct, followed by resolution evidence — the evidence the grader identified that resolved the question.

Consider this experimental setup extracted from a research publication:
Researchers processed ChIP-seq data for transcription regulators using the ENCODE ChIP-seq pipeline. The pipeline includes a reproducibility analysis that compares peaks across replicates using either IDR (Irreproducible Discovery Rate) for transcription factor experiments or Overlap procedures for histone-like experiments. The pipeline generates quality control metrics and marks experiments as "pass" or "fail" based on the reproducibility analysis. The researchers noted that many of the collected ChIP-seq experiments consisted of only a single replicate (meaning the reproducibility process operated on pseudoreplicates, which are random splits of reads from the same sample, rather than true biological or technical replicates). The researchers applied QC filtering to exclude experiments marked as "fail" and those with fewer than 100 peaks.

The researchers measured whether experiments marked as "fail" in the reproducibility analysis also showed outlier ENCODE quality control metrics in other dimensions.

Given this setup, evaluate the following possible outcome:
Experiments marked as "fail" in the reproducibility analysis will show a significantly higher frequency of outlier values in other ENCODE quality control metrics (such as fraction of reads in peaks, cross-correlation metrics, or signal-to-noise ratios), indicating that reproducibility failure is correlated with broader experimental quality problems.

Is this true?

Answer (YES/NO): YES